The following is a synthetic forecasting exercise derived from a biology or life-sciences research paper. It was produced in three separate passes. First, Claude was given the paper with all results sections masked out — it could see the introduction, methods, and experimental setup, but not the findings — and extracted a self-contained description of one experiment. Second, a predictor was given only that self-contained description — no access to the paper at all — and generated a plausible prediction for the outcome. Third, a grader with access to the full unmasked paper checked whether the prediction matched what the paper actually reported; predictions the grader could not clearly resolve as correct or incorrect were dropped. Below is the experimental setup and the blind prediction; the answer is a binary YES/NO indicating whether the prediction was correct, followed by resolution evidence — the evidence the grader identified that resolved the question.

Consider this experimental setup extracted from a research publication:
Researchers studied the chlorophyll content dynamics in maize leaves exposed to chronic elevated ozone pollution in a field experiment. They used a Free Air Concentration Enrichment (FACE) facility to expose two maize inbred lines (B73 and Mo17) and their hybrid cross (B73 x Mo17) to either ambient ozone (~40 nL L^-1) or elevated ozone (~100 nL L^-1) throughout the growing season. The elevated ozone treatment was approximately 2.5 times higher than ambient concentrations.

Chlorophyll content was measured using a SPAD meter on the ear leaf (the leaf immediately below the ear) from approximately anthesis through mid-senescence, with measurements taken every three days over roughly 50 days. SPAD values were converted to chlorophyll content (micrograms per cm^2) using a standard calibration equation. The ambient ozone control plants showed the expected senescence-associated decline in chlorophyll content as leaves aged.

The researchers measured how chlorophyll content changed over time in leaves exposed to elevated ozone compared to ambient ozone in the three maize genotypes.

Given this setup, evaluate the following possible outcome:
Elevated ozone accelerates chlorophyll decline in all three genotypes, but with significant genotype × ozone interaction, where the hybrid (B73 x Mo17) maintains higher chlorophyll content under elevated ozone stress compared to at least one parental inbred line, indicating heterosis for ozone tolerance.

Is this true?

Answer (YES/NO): NO